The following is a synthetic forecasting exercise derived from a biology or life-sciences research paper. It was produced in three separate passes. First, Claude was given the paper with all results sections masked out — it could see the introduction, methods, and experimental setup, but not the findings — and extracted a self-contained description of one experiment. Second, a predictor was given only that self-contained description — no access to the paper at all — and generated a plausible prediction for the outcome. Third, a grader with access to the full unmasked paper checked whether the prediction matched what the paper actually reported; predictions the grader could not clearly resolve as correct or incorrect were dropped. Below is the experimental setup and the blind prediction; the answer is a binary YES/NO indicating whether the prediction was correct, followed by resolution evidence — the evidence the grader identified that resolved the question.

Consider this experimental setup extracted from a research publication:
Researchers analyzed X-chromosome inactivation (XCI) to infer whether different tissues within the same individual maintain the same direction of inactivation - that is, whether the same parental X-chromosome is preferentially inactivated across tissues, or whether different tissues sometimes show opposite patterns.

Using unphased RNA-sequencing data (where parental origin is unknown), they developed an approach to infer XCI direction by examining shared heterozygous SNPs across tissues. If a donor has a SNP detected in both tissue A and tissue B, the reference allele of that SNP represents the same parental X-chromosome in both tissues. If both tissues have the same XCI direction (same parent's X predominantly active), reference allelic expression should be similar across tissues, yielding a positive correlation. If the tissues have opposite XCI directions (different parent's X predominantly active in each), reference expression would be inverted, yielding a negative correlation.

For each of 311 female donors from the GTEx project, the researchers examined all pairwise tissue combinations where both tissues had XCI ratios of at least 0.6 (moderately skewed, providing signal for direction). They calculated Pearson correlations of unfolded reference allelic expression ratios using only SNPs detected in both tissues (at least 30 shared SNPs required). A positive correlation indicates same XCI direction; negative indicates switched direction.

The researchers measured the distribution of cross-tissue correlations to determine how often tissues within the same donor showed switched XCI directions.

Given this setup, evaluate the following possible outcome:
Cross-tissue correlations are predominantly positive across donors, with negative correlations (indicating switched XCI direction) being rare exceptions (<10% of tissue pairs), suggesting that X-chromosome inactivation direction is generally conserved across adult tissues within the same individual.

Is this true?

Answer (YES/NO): YES